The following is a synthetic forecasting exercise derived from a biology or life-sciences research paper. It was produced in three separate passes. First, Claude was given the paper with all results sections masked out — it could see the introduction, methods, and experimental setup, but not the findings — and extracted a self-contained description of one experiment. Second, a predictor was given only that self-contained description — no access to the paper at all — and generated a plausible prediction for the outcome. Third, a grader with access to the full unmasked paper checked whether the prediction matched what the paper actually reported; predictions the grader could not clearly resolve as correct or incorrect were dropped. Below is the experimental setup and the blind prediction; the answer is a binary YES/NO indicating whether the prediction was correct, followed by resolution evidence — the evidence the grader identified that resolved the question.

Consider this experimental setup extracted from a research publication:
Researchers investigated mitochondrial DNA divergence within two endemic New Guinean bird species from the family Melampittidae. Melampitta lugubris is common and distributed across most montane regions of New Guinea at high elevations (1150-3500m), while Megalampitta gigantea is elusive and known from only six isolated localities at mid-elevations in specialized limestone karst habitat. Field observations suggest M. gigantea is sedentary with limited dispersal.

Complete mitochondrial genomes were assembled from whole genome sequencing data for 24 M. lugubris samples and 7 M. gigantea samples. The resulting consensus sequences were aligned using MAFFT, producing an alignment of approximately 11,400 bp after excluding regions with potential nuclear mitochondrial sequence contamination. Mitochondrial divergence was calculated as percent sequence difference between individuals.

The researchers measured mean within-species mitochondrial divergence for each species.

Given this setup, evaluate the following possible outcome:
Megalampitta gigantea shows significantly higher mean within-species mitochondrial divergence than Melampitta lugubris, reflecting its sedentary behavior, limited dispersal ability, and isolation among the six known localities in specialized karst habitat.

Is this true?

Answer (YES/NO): NO